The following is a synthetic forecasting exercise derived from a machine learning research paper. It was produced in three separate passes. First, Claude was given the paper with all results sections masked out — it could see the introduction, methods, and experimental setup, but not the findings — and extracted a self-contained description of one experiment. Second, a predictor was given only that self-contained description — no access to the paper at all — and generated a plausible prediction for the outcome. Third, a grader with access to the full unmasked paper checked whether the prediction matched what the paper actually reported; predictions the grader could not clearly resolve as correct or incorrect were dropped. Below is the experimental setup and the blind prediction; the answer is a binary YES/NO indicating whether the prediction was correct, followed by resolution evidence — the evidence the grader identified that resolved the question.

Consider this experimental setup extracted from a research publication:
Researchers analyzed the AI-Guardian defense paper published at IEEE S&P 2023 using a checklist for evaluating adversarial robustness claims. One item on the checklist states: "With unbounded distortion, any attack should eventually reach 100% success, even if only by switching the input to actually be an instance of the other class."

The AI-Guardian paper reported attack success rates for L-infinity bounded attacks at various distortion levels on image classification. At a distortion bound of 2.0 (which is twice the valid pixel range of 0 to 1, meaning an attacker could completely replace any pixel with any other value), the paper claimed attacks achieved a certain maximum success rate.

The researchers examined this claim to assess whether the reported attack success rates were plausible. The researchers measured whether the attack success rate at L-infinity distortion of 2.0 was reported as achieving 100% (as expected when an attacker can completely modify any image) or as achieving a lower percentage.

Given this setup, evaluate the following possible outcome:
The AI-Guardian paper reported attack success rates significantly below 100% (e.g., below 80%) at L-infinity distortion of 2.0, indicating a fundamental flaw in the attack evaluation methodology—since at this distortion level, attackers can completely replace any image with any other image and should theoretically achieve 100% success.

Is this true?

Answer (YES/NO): YES